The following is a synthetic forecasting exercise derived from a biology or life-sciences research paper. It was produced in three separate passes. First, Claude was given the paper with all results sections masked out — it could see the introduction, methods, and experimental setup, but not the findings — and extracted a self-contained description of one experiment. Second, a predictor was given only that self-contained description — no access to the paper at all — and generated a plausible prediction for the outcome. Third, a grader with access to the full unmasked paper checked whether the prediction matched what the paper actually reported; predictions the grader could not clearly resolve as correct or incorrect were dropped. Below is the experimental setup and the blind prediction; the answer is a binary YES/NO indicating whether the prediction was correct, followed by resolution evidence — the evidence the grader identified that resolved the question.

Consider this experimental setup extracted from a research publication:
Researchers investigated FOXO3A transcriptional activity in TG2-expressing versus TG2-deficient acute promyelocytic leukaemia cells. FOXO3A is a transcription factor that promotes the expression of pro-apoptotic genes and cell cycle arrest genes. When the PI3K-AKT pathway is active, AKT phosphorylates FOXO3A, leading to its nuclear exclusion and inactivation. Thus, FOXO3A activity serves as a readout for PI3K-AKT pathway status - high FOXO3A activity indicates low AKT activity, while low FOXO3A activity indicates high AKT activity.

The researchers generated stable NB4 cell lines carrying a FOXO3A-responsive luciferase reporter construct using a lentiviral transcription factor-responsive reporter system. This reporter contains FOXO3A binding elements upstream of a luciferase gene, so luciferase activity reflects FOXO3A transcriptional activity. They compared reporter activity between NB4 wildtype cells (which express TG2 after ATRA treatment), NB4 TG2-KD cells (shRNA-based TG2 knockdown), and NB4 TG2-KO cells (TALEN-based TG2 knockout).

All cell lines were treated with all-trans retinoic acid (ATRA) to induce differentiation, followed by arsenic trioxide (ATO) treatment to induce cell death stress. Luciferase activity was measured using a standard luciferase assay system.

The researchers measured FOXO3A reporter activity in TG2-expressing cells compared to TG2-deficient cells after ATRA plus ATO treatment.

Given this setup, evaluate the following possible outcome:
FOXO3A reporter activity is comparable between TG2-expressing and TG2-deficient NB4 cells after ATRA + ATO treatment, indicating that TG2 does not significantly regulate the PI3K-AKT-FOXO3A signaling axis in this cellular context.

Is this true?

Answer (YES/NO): NO